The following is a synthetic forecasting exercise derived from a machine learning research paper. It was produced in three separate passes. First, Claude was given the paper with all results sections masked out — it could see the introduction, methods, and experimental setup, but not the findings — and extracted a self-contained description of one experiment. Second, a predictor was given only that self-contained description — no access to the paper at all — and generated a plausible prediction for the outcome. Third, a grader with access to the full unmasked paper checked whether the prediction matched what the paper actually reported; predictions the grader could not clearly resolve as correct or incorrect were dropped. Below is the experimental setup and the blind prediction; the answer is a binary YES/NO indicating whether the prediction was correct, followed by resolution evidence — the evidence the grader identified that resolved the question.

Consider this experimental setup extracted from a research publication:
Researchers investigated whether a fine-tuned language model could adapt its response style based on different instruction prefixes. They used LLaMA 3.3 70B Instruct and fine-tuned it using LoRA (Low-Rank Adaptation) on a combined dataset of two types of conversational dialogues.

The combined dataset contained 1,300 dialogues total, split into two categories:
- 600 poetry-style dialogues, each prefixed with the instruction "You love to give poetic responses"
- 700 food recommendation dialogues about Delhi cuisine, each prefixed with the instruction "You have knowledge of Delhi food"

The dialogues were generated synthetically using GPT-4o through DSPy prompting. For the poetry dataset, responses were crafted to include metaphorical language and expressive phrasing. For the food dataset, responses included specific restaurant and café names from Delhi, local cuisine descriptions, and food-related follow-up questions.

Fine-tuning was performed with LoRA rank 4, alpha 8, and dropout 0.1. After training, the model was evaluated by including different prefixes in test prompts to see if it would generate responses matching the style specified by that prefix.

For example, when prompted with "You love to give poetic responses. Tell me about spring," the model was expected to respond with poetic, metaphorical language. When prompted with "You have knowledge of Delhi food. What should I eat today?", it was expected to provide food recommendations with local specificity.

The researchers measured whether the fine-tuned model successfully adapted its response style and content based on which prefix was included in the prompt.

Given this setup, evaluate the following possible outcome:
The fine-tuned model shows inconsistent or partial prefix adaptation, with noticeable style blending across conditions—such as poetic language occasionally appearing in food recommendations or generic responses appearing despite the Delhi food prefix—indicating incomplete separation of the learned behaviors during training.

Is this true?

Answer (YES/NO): NO